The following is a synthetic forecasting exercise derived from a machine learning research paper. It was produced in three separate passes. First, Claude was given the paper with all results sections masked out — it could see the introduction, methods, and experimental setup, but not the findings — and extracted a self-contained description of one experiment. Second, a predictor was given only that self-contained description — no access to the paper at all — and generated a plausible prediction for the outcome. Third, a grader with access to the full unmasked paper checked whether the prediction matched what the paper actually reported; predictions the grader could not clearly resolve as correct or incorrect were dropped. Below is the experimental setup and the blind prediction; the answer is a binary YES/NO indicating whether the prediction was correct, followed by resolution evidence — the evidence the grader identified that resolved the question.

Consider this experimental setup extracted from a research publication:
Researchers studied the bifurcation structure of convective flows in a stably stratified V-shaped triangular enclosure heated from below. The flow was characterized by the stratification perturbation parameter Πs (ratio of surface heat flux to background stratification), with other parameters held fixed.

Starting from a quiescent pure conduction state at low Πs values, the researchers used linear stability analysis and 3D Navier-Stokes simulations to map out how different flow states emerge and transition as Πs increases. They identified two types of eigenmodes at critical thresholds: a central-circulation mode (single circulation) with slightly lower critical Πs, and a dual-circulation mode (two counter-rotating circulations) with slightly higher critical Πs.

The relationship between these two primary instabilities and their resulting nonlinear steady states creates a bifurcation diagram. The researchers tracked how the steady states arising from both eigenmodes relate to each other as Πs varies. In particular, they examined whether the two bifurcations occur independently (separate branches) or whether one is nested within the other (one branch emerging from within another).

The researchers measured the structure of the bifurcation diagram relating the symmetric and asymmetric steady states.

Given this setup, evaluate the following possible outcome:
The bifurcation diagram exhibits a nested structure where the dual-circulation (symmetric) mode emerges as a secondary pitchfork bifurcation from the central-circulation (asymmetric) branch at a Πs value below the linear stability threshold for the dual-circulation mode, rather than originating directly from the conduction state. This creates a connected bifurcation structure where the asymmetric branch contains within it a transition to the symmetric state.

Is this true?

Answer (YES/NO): NO